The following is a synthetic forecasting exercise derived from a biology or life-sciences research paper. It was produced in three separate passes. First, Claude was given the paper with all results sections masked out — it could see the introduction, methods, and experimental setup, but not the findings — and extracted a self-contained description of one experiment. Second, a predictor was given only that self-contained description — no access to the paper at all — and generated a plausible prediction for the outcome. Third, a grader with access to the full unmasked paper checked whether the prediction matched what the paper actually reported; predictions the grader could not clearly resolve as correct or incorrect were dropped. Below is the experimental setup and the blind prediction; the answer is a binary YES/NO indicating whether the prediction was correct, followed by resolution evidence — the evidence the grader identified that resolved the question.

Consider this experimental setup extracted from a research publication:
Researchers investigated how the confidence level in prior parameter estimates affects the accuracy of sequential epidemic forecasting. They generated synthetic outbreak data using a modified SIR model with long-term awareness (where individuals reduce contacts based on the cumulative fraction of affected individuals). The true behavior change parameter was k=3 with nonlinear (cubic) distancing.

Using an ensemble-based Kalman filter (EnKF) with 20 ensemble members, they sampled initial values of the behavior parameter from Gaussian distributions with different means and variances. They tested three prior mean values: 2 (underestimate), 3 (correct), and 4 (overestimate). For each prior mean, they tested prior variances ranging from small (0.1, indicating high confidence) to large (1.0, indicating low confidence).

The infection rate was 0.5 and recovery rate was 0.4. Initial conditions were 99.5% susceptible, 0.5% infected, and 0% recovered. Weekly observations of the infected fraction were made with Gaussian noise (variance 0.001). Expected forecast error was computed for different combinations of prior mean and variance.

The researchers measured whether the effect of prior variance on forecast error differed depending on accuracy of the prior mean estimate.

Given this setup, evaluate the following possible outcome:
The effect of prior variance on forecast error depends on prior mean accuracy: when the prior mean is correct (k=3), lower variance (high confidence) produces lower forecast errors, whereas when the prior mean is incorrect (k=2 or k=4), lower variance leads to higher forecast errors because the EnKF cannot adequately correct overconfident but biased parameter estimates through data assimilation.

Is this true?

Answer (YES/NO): YES